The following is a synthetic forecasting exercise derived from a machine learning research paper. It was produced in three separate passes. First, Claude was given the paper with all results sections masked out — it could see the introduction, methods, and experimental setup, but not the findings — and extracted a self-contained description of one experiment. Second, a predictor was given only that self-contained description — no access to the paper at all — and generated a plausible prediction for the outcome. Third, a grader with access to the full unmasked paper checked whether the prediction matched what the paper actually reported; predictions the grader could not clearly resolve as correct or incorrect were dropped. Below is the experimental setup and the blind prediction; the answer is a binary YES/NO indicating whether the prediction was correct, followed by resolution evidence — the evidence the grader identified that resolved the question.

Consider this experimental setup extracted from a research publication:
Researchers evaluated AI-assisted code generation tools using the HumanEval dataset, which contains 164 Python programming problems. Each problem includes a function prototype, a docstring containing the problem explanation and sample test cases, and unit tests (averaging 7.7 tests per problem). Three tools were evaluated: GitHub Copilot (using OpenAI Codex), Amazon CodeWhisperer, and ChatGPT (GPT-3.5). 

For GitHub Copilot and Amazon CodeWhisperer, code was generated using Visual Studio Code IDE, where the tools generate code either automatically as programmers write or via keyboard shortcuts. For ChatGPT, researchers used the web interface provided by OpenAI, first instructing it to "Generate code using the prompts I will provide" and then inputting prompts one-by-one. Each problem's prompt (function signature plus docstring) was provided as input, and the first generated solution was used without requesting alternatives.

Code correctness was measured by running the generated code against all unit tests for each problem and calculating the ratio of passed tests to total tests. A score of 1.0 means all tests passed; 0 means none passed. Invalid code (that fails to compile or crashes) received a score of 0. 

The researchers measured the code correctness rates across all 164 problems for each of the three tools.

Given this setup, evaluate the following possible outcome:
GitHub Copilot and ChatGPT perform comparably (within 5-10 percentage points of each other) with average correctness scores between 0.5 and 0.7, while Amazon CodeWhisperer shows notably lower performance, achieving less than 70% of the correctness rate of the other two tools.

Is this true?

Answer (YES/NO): NO